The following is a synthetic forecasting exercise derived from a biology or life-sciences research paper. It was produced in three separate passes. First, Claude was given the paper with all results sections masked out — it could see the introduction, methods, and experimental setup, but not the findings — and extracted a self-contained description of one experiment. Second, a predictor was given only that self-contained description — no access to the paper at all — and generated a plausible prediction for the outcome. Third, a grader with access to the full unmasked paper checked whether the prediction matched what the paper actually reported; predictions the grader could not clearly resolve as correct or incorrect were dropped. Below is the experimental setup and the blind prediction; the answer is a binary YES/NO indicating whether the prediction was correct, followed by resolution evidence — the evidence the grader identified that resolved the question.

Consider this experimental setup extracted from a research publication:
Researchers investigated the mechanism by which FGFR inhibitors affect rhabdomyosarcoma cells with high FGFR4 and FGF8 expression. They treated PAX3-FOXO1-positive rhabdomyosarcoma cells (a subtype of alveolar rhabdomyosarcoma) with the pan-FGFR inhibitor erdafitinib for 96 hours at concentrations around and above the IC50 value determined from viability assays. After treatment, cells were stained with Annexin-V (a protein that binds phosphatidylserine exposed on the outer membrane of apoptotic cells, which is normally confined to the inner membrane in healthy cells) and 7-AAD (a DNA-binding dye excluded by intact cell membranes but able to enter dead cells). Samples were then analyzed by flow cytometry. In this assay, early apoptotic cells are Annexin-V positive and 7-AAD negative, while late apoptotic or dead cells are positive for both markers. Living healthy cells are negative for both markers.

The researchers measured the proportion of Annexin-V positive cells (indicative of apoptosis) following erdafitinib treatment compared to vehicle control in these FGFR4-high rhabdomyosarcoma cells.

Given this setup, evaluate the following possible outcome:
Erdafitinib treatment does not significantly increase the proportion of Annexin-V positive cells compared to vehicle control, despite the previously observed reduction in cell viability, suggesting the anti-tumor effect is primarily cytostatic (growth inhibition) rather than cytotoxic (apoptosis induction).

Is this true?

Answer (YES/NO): NO